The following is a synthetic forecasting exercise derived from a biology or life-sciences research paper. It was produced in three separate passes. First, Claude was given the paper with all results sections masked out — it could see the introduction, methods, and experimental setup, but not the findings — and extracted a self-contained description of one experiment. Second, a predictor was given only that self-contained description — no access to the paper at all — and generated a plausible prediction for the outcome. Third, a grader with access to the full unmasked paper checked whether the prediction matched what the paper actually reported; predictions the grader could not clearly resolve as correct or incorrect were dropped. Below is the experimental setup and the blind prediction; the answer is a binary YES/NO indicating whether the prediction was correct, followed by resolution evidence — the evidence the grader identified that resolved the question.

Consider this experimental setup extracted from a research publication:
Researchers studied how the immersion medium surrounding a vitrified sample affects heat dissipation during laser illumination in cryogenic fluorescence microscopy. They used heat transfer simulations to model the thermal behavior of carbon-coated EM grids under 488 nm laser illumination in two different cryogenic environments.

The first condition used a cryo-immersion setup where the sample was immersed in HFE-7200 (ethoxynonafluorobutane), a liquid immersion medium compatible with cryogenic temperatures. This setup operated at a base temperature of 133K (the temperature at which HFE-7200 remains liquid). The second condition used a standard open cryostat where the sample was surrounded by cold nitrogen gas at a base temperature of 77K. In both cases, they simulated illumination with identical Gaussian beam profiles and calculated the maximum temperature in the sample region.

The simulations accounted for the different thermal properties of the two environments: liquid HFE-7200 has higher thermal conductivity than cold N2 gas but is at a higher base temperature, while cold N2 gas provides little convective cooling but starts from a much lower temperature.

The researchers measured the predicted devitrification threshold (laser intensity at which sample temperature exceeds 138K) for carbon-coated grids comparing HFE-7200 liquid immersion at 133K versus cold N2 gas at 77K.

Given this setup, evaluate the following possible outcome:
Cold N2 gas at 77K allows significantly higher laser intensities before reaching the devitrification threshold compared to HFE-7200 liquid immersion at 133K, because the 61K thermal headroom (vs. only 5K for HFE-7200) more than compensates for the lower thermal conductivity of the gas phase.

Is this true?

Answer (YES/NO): NO